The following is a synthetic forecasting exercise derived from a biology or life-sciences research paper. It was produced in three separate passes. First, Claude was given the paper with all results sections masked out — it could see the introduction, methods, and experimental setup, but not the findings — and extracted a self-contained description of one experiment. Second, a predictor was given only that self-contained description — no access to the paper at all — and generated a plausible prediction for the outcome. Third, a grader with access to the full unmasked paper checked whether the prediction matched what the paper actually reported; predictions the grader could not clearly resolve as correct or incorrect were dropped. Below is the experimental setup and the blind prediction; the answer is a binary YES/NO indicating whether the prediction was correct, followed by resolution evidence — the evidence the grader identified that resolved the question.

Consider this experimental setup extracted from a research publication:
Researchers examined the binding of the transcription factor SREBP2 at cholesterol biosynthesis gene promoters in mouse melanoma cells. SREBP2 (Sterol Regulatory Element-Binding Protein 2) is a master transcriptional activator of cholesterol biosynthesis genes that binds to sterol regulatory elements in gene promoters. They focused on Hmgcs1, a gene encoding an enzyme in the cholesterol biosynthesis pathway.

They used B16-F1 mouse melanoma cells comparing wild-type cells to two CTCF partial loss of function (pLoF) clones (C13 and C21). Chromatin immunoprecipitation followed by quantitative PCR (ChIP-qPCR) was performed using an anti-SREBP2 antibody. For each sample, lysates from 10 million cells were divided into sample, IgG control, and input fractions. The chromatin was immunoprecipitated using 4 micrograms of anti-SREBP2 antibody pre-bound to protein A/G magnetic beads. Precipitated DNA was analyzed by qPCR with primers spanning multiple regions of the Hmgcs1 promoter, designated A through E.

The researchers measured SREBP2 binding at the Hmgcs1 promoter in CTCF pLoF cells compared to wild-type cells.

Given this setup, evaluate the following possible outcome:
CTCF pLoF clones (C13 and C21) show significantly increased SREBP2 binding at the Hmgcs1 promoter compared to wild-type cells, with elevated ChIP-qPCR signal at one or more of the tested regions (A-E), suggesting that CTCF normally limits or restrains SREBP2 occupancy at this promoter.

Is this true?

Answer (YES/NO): YES